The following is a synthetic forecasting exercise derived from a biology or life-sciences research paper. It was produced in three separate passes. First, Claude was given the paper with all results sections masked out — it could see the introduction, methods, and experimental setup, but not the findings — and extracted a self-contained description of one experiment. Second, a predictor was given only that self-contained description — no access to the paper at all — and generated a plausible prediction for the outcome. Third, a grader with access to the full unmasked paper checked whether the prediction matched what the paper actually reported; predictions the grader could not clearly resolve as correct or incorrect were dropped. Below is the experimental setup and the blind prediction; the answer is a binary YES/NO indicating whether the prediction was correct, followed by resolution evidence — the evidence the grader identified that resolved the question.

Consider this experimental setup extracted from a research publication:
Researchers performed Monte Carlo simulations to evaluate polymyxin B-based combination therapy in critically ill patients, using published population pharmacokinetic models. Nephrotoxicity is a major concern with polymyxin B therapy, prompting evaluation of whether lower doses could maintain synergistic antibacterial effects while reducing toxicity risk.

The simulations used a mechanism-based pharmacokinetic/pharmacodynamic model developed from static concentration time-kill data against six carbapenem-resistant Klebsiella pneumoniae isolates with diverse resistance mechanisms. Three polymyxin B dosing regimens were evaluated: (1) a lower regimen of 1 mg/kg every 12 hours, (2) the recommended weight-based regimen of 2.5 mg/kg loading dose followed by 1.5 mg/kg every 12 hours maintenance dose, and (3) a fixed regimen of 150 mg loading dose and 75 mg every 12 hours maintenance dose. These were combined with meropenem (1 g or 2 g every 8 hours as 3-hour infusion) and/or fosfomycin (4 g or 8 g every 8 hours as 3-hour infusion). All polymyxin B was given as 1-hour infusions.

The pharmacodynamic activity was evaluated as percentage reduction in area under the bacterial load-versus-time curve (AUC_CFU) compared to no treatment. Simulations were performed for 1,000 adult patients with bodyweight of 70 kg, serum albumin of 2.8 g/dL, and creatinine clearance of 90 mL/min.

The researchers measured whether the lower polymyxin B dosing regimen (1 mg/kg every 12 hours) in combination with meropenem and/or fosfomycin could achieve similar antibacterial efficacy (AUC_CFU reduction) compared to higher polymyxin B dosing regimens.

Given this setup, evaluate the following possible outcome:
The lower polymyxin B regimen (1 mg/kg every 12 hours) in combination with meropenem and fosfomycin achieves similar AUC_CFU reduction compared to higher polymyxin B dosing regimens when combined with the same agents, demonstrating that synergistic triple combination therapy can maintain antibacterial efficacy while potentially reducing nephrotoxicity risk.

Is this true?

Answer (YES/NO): NO